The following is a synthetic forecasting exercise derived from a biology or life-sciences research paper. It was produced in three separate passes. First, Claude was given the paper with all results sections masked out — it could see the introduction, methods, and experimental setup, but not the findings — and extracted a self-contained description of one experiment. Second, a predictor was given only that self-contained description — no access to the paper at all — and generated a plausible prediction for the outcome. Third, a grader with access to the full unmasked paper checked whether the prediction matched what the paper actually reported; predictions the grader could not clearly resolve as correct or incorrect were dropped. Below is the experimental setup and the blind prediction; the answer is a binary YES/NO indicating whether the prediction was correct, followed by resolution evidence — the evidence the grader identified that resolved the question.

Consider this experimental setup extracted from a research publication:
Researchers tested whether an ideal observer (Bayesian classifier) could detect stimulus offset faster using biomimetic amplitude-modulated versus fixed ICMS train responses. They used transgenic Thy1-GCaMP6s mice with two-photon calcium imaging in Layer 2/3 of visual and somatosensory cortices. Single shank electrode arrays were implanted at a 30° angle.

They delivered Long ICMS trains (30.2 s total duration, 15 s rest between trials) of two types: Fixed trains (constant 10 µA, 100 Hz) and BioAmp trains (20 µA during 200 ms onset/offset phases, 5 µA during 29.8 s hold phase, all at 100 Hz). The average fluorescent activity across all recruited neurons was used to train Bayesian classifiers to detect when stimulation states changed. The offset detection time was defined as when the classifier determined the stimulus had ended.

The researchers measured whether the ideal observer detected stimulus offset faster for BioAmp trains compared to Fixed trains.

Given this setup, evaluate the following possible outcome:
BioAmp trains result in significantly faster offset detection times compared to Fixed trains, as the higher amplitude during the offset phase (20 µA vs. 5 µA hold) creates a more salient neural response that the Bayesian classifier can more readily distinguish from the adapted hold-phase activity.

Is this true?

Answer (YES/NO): YES